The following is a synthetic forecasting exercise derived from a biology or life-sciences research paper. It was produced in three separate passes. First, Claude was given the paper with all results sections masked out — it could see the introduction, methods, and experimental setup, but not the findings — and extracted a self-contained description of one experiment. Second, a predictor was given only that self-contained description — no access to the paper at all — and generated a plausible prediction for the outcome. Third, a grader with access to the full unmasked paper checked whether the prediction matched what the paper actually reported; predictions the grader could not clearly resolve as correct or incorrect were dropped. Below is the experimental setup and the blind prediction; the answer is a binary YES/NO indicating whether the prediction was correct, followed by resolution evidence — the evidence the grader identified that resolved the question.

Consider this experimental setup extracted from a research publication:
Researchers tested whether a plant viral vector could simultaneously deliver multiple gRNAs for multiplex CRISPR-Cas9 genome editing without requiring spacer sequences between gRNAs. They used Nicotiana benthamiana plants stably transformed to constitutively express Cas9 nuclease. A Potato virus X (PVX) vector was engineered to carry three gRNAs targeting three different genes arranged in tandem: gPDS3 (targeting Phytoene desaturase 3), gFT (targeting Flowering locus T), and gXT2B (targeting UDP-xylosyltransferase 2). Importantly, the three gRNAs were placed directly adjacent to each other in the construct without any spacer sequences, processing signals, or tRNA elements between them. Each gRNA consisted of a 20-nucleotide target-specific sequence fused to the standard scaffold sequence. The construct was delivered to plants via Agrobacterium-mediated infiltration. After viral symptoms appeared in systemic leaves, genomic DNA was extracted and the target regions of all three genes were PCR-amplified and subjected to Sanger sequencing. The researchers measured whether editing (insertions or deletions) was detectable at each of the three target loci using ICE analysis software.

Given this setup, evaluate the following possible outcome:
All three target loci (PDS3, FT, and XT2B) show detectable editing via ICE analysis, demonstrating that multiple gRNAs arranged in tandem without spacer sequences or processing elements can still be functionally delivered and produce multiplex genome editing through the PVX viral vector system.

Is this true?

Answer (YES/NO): YES